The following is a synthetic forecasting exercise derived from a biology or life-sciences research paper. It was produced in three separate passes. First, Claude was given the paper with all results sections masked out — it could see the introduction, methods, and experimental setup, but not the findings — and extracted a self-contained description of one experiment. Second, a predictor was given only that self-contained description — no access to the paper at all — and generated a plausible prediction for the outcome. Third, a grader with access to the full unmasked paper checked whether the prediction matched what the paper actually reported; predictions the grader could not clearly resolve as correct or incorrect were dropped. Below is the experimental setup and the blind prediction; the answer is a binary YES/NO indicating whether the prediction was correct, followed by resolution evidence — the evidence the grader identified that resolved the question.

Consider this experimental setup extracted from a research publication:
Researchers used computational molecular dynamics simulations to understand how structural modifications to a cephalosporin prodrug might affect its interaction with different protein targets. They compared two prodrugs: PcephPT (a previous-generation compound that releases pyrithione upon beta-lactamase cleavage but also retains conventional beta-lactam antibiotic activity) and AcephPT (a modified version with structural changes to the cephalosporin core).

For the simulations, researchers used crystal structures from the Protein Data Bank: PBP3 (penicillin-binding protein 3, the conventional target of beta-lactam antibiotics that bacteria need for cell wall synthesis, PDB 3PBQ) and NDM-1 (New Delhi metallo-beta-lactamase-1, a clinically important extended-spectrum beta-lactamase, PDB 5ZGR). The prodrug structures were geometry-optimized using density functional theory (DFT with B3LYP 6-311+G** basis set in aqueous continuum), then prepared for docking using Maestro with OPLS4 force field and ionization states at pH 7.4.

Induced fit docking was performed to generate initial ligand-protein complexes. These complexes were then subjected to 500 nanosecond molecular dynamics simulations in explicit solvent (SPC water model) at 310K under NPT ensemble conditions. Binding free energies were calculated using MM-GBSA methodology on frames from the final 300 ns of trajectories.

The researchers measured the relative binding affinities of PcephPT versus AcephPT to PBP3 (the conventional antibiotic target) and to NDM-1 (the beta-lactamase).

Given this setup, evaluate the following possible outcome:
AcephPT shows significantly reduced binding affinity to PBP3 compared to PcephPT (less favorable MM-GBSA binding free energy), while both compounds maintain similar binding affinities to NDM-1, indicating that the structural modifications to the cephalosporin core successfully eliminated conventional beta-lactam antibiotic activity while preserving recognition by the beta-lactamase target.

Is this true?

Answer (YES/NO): NO